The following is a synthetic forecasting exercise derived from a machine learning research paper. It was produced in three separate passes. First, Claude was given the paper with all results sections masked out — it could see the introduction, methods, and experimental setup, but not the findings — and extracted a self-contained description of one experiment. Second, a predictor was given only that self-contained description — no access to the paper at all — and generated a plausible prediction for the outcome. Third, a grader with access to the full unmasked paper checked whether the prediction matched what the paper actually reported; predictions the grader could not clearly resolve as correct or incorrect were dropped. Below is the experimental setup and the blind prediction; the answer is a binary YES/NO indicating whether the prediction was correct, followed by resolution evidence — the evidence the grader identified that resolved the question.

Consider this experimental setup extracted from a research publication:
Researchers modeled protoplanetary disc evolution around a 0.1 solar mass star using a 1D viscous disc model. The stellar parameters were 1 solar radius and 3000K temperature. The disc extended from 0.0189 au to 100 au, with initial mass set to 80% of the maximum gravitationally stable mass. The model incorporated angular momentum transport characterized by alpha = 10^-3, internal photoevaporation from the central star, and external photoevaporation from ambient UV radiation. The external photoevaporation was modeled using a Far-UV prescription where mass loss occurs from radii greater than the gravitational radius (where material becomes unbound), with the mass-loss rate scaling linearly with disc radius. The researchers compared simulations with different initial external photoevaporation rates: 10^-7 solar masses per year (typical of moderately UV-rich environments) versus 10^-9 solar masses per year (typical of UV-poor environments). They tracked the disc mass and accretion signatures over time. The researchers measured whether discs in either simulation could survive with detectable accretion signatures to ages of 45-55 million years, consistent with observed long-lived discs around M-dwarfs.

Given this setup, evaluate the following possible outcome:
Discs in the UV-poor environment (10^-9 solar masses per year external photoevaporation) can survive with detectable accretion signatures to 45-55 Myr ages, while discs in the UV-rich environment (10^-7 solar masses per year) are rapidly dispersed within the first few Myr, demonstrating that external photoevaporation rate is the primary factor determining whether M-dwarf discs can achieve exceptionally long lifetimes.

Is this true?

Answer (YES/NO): NO